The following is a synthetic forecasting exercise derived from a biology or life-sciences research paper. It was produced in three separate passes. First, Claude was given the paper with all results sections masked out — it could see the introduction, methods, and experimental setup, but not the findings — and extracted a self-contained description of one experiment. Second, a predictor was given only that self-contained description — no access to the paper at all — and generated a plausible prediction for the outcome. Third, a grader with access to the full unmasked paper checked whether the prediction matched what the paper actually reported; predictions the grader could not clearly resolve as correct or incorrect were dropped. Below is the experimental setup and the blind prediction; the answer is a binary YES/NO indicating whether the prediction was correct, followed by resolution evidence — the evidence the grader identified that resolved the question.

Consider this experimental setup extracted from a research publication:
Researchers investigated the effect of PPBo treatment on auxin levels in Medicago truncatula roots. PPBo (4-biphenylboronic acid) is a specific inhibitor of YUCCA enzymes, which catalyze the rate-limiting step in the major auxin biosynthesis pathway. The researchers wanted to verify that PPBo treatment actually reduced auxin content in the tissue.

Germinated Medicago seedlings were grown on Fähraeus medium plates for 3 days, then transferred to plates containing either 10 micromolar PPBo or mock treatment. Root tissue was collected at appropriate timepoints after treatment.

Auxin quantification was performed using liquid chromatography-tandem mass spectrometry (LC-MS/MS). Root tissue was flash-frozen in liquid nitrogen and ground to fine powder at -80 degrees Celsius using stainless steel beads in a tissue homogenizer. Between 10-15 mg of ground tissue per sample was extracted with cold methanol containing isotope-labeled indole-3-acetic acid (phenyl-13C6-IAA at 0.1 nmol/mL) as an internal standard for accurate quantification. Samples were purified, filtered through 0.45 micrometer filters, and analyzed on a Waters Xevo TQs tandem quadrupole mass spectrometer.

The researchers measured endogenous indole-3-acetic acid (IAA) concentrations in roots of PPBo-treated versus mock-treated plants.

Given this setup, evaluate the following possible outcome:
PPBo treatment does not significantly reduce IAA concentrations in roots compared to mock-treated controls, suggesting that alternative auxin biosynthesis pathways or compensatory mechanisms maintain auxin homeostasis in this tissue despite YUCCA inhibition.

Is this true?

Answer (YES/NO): NO